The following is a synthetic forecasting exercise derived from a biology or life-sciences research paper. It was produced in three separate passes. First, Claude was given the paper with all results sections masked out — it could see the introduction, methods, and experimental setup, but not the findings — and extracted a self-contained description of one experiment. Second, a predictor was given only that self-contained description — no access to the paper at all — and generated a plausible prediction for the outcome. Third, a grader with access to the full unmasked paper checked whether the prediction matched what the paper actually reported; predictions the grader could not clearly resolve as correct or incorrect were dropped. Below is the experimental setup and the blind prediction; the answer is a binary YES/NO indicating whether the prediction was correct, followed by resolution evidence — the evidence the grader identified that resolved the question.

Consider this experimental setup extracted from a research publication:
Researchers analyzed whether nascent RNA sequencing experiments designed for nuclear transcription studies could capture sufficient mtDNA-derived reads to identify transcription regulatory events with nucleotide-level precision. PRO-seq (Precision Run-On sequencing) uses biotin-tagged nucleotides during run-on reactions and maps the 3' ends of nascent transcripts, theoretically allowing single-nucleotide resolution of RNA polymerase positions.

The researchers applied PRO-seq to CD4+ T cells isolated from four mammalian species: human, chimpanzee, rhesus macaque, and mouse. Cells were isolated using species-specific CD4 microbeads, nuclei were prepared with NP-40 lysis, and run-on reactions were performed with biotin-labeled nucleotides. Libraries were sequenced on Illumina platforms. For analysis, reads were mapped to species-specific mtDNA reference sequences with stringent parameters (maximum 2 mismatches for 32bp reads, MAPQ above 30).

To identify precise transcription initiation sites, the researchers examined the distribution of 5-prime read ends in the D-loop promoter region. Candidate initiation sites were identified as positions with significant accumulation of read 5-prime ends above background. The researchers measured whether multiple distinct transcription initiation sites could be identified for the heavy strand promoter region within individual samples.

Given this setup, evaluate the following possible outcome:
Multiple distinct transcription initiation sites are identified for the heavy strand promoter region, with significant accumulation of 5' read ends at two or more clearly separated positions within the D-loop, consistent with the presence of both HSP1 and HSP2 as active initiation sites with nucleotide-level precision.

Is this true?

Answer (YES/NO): NO